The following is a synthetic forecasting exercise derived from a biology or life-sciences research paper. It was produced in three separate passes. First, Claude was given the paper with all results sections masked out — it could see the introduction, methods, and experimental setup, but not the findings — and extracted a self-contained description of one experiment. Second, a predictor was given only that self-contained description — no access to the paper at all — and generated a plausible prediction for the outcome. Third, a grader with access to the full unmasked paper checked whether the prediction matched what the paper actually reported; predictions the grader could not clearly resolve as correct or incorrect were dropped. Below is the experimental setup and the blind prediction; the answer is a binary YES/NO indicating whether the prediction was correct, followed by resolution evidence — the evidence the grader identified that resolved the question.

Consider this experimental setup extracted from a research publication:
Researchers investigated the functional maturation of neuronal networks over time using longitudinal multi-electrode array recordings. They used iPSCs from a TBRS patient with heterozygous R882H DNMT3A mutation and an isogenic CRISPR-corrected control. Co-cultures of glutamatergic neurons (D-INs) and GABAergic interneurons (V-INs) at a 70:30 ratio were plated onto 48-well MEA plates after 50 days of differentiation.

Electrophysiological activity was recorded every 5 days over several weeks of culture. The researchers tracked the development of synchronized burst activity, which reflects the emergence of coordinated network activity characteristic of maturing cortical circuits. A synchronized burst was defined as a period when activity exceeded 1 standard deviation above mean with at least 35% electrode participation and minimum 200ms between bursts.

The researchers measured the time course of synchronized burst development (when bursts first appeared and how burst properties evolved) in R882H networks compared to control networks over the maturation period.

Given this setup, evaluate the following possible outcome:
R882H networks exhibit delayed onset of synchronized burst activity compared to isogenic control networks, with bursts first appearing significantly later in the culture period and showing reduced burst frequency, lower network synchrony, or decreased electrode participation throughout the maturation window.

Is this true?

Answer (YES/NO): NO